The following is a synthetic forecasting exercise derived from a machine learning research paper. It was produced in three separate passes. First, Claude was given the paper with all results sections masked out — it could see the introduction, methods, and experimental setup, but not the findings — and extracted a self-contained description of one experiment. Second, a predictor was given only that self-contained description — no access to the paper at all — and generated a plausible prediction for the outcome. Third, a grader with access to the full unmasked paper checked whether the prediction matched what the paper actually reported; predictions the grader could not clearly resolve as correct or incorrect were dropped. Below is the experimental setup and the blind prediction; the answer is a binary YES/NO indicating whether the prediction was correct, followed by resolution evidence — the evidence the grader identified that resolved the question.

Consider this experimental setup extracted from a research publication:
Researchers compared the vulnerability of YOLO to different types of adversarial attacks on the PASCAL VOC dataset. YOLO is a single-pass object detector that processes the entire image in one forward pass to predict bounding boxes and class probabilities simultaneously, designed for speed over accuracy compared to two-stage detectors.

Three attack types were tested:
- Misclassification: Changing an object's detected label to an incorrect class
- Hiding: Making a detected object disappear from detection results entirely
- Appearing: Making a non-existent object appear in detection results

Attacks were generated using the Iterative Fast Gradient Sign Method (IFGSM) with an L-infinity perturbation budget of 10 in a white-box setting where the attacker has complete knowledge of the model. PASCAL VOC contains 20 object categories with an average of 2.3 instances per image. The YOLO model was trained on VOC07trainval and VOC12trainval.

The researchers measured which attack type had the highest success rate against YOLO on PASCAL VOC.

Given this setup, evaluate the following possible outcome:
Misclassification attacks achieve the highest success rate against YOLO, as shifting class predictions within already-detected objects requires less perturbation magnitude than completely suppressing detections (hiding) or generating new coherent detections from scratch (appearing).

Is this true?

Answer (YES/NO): NO